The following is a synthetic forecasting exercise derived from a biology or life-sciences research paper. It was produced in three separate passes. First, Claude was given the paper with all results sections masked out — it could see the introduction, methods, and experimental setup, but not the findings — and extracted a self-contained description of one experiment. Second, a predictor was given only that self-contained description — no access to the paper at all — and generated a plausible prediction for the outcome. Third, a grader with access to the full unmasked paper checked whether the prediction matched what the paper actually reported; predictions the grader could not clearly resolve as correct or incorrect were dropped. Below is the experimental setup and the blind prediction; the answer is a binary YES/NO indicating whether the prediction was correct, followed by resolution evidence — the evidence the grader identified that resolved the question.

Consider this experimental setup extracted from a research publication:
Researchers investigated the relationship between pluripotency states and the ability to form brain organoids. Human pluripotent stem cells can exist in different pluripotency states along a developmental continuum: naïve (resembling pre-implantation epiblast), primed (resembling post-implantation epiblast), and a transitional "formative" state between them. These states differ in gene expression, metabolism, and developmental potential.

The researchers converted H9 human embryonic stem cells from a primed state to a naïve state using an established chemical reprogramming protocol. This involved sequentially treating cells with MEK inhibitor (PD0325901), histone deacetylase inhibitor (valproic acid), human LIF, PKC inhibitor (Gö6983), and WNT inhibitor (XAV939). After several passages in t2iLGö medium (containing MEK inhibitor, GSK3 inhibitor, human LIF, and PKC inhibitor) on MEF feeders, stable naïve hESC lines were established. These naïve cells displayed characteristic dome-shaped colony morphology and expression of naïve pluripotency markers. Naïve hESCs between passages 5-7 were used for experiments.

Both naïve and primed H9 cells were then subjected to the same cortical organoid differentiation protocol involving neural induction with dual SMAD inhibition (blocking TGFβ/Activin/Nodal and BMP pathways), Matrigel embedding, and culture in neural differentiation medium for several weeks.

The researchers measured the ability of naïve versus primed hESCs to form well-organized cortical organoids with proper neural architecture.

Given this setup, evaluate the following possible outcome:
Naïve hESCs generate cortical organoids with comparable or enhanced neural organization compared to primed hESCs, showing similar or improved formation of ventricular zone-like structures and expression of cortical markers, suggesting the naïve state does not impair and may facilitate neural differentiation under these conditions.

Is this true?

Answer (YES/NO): NO